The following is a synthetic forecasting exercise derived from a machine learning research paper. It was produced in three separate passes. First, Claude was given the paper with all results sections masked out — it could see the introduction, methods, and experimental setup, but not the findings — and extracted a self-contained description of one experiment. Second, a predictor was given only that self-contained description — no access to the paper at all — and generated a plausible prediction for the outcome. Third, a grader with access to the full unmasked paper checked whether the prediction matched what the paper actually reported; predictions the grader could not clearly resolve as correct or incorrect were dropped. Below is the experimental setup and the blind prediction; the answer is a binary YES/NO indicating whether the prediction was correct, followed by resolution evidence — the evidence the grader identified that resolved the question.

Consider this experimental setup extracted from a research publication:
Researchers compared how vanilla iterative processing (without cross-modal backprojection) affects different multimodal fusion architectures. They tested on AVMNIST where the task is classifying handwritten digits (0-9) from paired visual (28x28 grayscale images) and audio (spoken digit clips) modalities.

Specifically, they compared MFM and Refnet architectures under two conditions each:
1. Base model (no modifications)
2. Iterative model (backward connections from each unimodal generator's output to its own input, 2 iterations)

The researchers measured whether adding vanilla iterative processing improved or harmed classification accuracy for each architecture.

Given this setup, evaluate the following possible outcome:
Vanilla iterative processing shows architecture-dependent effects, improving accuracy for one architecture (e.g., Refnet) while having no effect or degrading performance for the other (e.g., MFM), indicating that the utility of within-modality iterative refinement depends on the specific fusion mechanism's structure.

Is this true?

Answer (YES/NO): YES